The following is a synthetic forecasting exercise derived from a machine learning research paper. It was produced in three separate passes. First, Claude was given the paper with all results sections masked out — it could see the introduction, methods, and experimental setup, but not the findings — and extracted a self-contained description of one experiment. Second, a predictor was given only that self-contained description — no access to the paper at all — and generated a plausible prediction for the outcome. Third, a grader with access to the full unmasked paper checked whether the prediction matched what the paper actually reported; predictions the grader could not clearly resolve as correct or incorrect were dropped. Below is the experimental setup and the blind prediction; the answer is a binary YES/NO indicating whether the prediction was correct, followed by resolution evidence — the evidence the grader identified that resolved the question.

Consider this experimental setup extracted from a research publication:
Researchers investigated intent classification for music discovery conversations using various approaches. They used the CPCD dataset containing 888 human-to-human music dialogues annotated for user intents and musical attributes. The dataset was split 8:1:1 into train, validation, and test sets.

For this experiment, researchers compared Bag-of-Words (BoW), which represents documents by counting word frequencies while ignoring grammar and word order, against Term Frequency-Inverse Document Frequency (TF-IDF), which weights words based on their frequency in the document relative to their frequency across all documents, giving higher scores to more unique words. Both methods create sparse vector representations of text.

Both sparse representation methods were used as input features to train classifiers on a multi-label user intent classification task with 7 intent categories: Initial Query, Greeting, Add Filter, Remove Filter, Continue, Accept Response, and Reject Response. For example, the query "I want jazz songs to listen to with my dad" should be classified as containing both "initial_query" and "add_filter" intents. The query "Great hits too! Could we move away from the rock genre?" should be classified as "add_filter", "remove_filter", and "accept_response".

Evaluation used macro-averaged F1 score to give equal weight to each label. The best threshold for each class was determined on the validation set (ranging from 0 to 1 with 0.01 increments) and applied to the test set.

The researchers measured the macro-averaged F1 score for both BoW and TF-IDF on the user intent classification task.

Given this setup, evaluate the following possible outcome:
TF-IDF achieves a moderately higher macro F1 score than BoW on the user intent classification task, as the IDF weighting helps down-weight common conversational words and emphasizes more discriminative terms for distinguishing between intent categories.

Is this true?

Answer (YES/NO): NO